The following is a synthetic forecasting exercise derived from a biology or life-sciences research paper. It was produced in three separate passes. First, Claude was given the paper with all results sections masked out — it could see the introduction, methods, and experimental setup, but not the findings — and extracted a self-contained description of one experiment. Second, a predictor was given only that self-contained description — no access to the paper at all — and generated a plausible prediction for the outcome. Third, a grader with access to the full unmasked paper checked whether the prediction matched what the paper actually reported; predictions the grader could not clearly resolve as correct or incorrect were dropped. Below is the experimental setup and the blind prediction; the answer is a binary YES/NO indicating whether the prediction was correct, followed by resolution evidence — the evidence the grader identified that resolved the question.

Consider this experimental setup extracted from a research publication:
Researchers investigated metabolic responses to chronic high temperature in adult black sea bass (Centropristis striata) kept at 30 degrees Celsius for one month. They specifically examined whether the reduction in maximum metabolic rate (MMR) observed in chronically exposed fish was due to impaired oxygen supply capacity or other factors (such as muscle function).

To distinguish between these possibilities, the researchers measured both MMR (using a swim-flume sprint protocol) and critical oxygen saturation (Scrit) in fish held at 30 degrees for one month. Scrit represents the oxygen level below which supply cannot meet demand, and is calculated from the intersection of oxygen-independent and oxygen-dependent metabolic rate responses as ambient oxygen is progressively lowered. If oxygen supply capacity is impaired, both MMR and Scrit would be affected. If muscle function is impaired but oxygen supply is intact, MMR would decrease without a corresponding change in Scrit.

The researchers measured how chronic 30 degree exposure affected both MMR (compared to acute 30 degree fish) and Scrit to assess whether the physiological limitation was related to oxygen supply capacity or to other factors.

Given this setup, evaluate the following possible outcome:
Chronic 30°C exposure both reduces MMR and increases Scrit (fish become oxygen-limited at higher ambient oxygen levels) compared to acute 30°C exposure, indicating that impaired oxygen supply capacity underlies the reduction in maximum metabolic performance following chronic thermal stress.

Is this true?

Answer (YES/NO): NO